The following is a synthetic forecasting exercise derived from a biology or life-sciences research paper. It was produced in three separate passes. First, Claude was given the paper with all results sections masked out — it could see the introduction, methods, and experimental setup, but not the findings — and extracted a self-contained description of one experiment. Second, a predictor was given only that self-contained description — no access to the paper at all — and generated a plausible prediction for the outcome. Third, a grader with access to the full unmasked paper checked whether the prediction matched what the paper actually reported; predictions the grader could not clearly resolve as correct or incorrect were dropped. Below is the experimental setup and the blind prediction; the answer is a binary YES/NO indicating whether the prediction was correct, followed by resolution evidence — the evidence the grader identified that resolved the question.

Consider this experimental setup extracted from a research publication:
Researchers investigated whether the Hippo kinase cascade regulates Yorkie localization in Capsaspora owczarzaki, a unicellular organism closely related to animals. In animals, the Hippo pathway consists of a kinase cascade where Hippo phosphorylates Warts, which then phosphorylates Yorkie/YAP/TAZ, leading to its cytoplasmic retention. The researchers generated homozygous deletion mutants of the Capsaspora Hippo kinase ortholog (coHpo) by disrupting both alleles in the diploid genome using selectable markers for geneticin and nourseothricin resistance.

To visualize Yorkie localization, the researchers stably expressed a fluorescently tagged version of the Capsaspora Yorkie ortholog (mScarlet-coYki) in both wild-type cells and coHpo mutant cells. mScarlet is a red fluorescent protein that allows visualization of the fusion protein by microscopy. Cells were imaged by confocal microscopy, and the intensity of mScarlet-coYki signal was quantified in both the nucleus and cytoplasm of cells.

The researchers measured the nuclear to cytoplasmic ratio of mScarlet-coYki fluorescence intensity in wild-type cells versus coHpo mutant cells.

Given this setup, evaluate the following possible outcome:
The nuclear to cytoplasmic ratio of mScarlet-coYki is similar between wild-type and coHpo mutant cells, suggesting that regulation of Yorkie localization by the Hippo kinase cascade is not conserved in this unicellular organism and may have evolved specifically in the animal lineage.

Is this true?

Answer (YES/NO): NO